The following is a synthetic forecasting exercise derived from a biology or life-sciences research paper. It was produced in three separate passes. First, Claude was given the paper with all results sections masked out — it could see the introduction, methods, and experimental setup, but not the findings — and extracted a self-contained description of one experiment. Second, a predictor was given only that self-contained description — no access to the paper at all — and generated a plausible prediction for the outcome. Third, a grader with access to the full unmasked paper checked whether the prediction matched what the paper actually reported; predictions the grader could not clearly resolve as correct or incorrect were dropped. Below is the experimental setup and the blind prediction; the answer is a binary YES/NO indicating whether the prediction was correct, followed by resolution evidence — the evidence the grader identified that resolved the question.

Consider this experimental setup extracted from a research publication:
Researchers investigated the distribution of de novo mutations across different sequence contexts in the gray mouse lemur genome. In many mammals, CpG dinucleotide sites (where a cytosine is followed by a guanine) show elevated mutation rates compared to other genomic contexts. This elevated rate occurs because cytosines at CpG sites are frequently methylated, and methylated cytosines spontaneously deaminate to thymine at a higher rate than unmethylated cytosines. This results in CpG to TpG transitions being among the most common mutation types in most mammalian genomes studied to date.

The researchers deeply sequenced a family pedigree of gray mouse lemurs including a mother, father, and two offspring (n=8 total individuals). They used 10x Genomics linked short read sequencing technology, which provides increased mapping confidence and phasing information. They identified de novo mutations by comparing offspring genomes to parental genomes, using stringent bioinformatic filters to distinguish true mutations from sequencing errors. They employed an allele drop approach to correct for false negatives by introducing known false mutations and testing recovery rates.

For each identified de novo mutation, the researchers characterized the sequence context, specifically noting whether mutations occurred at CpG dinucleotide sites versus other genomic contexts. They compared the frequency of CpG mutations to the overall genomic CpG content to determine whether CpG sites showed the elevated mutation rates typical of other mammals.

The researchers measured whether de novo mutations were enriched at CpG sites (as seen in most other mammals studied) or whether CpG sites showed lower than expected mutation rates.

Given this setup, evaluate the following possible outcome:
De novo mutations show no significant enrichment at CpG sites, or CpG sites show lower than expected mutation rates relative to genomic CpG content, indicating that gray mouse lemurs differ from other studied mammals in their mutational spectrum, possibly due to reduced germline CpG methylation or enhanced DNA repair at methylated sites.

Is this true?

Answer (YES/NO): NO